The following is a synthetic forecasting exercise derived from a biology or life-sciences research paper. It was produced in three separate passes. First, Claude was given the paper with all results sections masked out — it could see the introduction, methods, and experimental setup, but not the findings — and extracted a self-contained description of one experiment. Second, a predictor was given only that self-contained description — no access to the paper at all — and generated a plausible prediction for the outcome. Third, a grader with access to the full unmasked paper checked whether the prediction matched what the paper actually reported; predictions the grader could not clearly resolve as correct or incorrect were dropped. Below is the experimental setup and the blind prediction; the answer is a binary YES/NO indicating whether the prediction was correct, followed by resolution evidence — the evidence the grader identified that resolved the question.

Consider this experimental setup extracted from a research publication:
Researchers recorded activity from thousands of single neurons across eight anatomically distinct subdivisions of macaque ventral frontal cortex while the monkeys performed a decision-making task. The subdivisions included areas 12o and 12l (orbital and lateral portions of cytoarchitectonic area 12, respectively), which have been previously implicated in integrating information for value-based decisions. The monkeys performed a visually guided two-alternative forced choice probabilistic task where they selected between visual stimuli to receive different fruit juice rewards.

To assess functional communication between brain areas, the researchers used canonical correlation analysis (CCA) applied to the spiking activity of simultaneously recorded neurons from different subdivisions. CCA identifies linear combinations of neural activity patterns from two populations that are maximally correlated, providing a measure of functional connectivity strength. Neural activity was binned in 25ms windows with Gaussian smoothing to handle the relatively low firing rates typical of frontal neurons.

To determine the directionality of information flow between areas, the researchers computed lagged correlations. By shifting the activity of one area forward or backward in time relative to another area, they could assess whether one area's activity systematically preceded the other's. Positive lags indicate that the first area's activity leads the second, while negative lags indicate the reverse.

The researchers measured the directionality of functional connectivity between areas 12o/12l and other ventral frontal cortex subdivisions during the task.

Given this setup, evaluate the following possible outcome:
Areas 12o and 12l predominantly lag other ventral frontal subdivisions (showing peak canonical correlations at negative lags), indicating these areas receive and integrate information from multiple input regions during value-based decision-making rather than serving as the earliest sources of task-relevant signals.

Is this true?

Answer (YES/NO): YES